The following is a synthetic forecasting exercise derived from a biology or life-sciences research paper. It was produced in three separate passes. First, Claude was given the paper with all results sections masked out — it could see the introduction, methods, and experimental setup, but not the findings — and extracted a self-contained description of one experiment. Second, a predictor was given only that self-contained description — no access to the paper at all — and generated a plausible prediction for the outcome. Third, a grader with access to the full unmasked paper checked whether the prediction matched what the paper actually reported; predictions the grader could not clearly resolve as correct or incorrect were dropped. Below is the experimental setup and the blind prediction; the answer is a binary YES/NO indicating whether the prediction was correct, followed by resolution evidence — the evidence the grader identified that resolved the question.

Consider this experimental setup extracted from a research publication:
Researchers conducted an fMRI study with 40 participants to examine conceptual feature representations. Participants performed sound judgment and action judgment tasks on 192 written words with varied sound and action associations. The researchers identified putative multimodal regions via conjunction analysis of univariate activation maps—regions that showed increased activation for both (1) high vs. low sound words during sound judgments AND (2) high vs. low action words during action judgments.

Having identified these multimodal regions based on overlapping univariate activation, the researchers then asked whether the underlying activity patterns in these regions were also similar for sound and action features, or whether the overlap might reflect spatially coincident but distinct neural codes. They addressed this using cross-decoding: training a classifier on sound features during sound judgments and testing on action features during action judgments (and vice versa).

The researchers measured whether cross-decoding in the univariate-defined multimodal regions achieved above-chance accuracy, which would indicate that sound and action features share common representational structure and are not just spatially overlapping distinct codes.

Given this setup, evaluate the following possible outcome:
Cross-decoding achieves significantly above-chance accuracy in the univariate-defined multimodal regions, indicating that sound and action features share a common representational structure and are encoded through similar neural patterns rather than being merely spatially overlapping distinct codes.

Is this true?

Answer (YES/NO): YES